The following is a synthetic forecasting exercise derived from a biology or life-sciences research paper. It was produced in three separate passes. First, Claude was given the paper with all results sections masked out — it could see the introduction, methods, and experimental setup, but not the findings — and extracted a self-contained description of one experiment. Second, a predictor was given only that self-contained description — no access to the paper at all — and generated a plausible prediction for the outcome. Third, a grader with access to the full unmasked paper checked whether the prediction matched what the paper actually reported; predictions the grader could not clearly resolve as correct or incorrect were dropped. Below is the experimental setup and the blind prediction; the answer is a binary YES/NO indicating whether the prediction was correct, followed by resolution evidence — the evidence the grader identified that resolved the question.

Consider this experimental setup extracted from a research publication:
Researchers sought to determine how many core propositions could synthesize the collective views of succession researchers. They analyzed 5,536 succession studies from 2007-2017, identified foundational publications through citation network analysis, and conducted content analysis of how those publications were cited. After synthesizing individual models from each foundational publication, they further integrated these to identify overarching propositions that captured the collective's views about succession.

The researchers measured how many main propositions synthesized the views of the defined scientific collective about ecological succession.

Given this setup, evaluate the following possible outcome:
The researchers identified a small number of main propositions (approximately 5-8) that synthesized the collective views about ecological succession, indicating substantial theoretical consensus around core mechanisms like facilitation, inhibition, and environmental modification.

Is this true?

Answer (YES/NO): NO